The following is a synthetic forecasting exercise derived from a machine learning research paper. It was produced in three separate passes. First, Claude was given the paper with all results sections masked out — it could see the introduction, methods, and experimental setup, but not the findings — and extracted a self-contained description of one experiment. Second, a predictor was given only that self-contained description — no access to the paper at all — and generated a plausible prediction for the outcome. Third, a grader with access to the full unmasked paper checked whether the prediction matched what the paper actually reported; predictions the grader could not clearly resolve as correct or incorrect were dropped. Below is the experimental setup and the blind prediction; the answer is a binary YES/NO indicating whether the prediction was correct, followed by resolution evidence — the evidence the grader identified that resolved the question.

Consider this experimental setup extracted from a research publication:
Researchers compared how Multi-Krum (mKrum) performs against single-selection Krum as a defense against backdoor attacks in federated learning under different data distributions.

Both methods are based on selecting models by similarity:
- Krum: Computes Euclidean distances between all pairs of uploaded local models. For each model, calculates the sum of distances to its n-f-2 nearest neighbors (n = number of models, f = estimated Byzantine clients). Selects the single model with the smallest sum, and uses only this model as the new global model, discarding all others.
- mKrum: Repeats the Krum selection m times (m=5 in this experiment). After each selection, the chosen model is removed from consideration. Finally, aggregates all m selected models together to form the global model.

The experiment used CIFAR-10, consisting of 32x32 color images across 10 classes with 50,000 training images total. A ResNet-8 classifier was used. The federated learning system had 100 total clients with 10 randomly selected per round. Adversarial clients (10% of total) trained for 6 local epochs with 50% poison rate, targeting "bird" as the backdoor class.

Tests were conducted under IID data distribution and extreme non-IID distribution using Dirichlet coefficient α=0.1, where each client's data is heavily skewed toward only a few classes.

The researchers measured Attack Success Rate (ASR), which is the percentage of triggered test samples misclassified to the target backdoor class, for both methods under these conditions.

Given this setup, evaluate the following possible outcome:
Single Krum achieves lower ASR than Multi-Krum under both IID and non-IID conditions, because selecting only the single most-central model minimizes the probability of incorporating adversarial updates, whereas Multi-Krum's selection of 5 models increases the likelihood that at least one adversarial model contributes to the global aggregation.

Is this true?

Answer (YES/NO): YES